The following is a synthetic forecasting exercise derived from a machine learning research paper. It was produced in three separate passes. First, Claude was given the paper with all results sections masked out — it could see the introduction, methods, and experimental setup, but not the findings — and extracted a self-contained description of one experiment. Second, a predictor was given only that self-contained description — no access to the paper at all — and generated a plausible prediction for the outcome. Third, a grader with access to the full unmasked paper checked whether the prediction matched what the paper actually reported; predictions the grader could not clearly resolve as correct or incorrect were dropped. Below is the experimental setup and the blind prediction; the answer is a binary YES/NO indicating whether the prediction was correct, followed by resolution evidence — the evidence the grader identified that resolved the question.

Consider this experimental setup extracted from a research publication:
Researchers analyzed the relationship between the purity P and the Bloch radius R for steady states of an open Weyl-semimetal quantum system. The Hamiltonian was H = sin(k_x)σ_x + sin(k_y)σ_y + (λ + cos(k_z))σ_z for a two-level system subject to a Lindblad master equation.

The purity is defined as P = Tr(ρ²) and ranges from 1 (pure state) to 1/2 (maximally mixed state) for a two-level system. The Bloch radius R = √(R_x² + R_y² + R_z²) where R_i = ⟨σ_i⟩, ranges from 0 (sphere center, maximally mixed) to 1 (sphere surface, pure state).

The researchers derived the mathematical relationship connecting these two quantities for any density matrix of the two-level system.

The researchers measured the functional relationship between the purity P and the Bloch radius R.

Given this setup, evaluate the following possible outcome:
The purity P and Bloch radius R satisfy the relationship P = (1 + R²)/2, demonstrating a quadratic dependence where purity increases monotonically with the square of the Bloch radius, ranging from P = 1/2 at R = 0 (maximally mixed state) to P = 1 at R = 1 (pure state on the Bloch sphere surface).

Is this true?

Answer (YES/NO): YES